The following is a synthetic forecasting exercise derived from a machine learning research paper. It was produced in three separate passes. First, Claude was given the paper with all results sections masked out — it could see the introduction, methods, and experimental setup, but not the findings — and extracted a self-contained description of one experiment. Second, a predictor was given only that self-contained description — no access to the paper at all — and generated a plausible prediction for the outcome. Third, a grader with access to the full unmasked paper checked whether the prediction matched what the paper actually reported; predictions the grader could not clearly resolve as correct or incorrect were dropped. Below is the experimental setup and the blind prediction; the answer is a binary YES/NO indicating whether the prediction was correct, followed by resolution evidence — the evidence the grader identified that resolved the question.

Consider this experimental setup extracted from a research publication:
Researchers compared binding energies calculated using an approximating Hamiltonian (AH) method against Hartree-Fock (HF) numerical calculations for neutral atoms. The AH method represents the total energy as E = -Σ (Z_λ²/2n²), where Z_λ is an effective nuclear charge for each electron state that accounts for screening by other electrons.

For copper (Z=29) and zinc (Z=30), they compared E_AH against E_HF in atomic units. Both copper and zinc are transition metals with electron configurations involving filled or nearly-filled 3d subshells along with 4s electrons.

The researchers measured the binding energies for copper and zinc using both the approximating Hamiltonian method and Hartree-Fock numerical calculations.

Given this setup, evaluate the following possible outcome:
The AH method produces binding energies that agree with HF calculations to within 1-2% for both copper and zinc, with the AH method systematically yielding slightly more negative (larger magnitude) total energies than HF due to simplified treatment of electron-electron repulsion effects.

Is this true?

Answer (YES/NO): YES